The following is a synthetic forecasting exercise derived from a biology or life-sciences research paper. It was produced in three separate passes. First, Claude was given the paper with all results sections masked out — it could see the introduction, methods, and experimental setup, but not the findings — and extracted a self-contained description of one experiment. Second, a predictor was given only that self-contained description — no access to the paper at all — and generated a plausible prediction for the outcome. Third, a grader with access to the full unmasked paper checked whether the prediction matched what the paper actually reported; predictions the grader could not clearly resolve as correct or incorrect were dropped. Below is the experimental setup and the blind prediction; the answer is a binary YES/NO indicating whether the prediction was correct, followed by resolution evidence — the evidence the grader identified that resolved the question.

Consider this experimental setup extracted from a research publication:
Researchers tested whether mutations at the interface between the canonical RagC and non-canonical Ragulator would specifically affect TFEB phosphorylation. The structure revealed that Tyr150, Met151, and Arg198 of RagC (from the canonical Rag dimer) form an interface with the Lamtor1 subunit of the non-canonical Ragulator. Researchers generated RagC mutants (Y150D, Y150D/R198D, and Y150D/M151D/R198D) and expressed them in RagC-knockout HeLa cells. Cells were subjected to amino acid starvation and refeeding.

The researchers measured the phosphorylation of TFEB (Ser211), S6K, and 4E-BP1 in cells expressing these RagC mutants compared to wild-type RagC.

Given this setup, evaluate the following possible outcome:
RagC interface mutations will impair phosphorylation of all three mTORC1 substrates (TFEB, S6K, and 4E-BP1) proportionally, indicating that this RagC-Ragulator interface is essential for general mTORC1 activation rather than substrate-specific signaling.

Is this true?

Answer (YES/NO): NO